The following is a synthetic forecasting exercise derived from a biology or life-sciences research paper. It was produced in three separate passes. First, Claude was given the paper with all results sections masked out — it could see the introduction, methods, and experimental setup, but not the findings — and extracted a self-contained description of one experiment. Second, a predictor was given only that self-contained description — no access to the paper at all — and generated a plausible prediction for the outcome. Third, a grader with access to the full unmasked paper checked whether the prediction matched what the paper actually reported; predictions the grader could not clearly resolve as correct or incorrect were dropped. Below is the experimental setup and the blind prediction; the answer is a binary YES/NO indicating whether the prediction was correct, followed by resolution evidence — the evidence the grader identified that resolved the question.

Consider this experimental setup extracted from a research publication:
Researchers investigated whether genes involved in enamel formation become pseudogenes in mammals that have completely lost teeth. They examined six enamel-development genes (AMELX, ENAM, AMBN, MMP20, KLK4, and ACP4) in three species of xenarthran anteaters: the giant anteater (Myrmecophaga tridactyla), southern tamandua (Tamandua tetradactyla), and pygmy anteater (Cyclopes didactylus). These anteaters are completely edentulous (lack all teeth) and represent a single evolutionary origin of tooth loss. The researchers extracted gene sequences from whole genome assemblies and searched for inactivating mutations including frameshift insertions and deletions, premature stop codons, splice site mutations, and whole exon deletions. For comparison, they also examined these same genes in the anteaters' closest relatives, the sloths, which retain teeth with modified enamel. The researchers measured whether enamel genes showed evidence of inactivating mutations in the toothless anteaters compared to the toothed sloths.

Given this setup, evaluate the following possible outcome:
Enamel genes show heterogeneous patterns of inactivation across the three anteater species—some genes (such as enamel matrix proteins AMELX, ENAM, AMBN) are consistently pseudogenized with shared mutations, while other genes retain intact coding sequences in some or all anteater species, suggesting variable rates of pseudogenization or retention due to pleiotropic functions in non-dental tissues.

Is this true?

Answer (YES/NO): NO